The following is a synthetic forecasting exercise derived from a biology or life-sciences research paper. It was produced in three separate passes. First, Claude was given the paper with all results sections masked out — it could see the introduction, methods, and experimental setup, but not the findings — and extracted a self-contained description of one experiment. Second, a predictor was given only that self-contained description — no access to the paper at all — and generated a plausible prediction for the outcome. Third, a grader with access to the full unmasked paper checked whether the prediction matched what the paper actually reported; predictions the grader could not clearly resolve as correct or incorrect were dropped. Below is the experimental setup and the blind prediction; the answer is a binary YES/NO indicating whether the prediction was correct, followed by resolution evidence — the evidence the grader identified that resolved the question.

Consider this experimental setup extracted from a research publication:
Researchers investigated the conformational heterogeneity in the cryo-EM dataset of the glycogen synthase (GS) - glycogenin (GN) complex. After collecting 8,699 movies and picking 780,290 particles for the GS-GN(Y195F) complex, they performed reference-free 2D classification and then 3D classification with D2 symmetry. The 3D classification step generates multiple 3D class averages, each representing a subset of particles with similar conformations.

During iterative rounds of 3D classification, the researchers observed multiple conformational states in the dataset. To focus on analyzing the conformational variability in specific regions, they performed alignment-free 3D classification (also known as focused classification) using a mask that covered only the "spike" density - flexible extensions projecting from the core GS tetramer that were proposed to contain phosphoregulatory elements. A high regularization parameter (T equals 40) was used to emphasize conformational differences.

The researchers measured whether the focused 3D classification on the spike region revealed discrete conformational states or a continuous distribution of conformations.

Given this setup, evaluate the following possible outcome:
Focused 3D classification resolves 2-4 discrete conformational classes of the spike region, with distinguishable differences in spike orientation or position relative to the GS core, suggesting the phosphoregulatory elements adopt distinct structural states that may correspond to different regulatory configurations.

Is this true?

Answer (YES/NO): NO